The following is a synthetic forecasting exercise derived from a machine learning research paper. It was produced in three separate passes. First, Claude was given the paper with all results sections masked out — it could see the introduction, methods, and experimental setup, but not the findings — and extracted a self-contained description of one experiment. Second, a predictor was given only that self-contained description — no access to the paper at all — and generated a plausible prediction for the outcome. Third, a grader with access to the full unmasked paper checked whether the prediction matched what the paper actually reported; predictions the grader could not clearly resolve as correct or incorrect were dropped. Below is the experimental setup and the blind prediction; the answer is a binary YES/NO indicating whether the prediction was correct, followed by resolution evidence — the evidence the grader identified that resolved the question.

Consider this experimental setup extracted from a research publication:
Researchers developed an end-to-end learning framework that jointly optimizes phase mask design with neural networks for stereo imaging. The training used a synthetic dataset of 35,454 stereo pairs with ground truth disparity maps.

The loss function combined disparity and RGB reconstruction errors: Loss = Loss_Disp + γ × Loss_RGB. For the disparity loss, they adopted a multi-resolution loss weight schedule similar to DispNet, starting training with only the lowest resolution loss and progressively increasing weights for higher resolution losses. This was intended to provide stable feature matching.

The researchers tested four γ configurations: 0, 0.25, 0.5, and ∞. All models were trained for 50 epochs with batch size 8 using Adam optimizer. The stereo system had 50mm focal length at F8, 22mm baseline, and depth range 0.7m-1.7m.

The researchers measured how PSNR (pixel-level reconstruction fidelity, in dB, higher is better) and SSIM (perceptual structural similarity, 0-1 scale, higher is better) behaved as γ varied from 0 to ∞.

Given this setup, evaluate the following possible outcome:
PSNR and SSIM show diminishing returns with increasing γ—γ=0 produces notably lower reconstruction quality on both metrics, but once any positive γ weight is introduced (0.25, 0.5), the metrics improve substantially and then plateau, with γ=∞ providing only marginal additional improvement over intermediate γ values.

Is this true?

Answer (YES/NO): NO